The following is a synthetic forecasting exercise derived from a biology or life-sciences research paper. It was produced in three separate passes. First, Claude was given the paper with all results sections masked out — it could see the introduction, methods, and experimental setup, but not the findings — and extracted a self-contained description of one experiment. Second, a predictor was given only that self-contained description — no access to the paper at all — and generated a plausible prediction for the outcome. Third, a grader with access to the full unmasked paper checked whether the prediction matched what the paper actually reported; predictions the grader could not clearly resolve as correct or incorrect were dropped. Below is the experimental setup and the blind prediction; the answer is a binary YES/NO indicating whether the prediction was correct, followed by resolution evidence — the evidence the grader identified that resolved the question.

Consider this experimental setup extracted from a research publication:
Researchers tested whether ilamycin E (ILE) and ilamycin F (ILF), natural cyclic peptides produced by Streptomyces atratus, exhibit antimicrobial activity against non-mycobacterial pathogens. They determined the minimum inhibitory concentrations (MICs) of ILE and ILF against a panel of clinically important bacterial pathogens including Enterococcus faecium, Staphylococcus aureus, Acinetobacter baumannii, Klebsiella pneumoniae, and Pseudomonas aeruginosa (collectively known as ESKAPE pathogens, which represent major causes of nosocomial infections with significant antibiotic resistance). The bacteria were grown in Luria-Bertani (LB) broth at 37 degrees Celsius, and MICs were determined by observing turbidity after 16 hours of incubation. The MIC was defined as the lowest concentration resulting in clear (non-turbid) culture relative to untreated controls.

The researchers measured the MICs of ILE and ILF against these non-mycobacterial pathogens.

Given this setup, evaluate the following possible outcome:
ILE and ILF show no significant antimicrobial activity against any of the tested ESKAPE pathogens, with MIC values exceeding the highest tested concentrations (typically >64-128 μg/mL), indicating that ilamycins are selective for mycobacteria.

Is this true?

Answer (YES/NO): YES